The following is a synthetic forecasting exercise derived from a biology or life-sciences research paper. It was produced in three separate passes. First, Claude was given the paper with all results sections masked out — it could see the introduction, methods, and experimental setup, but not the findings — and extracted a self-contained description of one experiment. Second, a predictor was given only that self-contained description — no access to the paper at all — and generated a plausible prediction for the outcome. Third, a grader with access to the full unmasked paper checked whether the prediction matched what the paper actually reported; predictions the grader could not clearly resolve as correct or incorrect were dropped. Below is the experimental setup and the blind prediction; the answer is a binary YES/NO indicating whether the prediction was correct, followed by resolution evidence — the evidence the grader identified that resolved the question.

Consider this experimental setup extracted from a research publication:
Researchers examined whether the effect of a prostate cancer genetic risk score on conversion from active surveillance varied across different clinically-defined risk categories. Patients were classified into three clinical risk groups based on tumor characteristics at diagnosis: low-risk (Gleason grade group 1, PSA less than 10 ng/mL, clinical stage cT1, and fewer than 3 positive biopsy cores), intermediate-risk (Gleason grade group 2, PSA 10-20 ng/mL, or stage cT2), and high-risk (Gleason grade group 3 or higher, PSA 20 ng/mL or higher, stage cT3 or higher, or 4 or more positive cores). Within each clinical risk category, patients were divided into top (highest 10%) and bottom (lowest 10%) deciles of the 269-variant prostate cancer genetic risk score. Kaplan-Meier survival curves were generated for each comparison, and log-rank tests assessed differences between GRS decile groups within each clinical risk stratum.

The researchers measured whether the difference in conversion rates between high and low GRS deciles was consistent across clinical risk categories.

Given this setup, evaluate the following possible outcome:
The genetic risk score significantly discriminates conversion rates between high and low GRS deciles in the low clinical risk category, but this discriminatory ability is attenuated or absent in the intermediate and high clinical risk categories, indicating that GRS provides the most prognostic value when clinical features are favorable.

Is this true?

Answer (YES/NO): YES